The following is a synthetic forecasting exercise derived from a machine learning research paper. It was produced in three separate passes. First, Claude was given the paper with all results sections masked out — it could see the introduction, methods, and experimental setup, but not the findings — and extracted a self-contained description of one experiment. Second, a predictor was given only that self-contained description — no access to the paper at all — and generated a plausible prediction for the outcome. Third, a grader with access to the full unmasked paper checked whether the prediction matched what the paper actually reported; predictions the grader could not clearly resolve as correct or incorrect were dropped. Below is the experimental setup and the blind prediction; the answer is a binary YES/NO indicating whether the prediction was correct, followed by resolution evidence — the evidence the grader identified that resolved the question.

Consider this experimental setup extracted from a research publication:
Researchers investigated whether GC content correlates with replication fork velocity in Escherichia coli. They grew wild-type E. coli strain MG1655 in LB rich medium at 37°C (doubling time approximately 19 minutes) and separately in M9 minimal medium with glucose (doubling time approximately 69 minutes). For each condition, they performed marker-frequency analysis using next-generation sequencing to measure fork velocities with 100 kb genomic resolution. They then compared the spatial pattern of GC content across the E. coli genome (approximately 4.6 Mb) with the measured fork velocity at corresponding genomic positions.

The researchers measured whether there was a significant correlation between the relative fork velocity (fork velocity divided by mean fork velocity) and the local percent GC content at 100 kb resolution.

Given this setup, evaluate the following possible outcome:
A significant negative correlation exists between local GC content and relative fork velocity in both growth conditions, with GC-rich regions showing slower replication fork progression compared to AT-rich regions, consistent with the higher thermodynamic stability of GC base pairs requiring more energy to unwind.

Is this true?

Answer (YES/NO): NO